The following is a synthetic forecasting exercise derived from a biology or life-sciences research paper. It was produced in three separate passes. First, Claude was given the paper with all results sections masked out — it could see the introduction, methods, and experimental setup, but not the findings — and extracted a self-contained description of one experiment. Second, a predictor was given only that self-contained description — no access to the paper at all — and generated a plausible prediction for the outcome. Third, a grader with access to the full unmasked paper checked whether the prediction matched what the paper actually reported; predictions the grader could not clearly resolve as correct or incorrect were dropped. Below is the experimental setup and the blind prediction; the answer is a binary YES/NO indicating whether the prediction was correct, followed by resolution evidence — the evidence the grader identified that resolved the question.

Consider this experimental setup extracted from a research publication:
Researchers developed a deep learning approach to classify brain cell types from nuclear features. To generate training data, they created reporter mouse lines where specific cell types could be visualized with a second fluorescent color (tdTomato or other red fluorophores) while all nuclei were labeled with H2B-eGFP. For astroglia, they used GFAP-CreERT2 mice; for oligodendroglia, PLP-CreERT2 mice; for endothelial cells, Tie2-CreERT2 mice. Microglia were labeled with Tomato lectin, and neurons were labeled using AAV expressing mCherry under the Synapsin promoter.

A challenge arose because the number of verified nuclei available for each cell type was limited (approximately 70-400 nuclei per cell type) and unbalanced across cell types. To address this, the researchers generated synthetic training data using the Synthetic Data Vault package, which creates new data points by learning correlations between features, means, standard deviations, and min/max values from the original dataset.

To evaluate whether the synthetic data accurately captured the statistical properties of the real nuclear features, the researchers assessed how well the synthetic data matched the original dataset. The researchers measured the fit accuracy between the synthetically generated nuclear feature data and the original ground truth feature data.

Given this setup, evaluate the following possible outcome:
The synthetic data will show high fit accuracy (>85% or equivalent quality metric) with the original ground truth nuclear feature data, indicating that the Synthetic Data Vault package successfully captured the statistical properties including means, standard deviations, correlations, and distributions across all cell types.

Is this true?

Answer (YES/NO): NO